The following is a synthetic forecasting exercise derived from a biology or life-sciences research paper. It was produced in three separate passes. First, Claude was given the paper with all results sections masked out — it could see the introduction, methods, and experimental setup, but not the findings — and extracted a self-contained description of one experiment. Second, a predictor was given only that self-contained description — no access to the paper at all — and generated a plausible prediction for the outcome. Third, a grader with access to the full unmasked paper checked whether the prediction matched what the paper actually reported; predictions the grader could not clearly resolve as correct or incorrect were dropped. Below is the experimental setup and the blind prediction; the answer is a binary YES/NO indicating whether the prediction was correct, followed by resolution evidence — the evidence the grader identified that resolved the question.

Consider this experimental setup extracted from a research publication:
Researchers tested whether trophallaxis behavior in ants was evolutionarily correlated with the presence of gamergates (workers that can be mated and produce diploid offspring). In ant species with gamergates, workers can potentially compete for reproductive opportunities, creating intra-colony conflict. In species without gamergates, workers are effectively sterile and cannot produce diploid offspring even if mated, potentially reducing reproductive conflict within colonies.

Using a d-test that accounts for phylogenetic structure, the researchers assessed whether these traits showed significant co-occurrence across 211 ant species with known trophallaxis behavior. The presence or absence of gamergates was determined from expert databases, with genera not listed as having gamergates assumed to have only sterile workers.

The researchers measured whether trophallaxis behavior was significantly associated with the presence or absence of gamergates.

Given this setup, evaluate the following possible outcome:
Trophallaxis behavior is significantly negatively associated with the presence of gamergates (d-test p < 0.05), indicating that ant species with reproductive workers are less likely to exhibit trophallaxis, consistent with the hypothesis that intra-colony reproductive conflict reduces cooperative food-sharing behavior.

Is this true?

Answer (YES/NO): YES